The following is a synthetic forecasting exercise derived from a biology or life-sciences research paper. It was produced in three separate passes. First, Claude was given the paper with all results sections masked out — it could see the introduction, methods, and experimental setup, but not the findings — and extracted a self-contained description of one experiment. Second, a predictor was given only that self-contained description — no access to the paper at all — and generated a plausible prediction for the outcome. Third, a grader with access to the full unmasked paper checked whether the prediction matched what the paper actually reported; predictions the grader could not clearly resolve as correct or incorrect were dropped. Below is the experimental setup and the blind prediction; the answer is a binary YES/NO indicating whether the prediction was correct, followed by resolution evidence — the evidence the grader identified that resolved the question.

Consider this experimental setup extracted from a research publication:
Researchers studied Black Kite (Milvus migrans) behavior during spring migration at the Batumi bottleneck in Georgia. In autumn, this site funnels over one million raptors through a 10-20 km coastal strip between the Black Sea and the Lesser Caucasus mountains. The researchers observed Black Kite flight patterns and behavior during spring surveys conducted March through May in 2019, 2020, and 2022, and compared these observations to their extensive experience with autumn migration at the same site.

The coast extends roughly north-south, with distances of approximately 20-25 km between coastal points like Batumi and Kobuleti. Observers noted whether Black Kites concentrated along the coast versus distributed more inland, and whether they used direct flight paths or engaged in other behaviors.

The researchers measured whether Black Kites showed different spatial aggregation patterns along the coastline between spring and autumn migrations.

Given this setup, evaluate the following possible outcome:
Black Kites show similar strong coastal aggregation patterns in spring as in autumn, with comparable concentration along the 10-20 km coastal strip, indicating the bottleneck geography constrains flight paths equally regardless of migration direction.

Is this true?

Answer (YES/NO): NO